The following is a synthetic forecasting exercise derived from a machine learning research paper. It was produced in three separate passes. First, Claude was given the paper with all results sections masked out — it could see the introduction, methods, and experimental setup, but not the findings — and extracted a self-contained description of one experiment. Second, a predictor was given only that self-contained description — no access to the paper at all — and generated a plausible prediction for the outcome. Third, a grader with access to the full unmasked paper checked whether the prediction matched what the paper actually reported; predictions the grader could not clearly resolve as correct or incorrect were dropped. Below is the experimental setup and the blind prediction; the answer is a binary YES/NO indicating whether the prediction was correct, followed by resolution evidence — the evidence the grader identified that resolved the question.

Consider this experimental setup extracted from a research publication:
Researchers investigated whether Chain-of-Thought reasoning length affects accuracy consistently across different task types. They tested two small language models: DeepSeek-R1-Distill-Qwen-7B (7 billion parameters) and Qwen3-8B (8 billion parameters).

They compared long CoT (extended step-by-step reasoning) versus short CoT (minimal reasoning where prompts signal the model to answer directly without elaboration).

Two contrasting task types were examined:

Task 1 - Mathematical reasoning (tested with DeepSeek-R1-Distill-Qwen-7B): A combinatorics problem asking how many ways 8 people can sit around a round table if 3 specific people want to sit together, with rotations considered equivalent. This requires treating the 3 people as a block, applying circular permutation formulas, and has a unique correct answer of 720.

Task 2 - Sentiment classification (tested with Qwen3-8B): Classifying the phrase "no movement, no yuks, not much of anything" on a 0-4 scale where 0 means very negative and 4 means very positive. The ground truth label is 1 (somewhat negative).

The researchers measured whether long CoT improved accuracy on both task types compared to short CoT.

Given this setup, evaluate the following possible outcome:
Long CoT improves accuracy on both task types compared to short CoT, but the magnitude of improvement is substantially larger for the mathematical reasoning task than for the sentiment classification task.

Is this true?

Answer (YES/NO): NO